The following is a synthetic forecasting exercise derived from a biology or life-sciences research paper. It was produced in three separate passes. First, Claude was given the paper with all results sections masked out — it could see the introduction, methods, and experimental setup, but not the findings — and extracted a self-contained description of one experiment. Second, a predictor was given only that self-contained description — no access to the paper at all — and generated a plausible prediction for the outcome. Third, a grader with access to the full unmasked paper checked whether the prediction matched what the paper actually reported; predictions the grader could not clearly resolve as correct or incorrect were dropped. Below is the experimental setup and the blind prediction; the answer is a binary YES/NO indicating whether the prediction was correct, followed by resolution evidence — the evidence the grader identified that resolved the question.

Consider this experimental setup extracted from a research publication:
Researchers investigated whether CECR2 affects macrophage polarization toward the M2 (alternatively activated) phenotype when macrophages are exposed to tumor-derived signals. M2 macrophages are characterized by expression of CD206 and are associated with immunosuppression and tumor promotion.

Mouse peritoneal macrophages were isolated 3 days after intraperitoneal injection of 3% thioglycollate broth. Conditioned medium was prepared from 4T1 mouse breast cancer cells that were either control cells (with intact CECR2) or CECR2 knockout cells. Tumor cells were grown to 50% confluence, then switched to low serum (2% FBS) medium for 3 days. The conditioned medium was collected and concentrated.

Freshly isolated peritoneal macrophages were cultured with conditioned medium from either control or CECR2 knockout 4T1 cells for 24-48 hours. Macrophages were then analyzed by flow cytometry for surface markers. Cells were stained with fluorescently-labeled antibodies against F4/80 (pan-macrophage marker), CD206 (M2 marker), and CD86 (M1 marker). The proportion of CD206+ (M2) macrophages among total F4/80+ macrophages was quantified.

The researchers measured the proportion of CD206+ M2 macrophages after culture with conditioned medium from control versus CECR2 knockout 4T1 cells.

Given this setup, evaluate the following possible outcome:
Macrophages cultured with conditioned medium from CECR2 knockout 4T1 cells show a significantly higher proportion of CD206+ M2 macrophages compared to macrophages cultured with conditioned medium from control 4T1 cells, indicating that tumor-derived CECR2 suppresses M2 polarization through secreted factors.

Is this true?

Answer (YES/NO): NO